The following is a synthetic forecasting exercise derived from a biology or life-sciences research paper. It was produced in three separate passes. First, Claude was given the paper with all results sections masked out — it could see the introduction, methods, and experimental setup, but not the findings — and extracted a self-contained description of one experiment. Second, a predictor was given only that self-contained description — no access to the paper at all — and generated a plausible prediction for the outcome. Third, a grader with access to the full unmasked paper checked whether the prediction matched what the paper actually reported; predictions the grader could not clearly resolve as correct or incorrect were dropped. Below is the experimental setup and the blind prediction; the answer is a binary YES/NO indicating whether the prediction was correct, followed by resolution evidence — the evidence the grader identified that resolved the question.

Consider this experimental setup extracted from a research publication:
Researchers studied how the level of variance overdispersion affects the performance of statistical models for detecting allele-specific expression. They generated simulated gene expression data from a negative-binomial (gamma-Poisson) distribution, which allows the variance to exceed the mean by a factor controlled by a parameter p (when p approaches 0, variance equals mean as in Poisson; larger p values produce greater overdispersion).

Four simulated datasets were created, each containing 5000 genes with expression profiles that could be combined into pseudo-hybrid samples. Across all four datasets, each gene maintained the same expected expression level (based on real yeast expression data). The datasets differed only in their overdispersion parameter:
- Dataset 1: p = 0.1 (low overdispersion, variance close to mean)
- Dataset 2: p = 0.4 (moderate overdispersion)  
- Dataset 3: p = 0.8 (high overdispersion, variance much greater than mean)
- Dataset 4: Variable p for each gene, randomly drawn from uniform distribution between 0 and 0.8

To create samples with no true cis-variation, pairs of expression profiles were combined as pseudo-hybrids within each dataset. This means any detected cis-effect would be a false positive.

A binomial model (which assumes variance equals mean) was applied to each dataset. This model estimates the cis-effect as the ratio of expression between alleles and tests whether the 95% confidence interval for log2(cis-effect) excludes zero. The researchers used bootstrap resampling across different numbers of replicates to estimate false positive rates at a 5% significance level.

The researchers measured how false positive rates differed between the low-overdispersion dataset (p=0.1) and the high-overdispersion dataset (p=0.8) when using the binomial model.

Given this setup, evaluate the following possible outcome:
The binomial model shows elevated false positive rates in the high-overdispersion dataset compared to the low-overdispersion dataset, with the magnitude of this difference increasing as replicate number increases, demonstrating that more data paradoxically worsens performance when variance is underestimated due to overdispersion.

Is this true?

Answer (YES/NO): NO